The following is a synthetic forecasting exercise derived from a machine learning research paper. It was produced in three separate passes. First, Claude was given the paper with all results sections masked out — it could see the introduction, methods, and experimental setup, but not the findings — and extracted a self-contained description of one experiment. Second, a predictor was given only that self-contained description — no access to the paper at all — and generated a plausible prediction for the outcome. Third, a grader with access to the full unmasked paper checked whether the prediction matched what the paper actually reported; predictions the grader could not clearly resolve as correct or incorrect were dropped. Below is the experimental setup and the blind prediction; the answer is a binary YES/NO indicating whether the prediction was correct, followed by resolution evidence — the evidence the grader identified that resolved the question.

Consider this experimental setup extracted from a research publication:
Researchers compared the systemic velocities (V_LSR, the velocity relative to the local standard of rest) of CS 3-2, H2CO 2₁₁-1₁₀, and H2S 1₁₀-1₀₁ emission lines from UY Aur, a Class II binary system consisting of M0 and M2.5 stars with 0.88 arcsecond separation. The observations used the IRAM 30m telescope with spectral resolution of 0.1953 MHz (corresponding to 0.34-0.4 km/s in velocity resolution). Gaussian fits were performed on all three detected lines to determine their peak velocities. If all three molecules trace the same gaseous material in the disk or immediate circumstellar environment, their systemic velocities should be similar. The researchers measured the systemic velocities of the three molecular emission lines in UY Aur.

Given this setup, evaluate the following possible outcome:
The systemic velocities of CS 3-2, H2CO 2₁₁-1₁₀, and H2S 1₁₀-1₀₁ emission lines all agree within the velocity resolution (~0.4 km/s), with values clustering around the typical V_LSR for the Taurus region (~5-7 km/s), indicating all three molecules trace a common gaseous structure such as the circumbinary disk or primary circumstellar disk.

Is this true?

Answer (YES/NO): YES